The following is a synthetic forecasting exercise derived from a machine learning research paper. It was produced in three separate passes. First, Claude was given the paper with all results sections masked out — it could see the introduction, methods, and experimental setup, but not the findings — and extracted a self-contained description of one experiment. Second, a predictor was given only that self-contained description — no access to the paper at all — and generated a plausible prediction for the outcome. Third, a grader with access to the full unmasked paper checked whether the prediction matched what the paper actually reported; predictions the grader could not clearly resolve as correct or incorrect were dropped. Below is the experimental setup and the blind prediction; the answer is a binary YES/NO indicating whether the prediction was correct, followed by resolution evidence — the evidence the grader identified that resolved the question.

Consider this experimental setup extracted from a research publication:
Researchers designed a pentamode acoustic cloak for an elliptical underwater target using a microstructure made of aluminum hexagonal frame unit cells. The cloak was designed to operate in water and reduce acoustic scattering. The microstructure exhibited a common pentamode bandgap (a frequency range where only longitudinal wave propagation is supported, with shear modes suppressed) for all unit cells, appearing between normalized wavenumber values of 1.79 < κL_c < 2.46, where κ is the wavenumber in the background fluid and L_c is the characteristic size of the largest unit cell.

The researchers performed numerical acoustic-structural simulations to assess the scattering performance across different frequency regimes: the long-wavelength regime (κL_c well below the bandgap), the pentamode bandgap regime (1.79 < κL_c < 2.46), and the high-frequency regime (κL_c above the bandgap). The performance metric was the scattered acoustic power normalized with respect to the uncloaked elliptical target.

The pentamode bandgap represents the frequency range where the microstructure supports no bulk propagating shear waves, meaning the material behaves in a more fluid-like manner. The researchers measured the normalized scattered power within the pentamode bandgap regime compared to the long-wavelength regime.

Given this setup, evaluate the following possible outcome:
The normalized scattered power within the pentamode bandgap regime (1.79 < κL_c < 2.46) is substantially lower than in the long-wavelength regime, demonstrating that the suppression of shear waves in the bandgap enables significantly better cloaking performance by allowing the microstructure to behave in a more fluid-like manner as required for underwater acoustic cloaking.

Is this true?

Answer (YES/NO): NO